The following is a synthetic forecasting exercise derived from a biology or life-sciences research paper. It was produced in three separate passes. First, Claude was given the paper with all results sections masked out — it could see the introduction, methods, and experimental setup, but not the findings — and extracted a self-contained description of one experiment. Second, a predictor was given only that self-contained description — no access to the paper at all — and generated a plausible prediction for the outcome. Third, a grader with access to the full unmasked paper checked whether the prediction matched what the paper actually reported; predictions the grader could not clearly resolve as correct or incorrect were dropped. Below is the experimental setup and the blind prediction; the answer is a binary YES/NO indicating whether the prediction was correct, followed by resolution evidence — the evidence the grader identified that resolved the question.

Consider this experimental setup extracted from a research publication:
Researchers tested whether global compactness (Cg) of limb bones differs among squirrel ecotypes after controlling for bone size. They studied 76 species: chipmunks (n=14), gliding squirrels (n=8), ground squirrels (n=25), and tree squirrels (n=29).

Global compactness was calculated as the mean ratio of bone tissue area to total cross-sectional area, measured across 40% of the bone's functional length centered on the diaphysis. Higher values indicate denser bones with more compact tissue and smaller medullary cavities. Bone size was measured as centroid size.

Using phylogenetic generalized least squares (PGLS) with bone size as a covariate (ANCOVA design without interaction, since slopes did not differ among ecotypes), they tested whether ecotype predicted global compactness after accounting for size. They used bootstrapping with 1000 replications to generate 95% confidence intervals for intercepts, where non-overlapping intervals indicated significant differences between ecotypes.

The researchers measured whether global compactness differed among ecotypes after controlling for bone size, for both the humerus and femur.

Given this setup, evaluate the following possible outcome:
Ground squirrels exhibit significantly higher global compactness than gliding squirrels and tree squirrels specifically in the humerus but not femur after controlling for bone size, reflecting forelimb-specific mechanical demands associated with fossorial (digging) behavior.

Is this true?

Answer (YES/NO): NO